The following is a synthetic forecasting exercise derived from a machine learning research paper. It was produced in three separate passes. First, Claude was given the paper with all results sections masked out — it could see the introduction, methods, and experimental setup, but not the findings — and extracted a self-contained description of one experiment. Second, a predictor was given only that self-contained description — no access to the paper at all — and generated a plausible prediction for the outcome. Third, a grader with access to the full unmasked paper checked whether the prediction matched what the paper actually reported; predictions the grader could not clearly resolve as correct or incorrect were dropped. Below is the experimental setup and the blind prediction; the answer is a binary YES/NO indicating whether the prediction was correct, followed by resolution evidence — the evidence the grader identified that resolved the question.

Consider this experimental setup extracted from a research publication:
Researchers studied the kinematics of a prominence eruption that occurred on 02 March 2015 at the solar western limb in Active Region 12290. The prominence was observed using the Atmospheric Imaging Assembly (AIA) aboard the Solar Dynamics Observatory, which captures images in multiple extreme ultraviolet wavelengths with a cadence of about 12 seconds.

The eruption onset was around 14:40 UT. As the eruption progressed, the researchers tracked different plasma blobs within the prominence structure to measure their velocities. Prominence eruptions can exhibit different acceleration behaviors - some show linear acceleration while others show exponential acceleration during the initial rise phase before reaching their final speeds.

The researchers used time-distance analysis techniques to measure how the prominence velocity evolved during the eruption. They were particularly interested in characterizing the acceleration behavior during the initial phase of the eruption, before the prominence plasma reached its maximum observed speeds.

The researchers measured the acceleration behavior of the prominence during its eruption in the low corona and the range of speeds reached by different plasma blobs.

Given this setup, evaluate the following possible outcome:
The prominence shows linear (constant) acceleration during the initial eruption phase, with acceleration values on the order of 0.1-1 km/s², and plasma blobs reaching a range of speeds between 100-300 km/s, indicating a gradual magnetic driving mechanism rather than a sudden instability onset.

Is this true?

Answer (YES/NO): NO